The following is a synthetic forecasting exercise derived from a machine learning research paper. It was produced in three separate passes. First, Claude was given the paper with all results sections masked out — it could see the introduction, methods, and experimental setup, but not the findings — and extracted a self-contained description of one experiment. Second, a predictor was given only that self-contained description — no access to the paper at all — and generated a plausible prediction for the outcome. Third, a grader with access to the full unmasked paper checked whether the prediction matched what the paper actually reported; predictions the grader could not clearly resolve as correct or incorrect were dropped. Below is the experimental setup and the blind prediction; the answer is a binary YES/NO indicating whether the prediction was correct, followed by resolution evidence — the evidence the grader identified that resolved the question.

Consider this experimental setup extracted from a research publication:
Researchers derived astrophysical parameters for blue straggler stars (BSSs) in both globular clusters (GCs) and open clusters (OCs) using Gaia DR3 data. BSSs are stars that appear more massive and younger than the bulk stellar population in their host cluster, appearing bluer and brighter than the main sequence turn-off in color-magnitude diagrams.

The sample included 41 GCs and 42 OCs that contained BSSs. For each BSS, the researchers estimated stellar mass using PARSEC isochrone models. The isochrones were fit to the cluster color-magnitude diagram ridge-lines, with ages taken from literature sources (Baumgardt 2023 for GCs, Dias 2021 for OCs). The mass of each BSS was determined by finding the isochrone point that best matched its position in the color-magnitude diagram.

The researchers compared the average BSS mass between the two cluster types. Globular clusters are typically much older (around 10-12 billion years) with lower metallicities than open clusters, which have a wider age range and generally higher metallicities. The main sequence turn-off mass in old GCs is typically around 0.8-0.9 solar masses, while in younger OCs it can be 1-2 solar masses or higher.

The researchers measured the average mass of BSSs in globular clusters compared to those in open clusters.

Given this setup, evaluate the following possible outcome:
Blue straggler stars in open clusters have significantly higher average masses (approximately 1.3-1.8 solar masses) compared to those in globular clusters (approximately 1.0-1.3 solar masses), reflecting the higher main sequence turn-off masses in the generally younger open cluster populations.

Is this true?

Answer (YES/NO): YES